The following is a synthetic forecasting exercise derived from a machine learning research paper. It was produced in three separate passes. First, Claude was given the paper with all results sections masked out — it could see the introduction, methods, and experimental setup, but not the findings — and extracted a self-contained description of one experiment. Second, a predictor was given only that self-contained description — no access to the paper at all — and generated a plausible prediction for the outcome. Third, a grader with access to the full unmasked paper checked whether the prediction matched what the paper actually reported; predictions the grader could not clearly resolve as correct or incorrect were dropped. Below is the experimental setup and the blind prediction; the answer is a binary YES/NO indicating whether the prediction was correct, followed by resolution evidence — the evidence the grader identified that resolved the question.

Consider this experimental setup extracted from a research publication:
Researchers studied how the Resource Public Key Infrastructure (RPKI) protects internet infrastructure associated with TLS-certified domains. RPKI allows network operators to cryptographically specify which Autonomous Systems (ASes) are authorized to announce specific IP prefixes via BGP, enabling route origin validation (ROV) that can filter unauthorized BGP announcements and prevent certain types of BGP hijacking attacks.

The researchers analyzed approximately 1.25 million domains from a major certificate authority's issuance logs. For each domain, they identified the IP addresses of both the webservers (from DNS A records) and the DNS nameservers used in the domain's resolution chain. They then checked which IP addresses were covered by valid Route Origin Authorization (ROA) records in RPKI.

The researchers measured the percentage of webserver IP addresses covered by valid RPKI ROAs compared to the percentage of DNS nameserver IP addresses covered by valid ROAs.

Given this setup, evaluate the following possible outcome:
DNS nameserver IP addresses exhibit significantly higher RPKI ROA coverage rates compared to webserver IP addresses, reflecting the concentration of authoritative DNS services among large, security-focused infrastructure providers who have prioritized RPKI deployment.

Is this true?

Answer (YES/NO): YES